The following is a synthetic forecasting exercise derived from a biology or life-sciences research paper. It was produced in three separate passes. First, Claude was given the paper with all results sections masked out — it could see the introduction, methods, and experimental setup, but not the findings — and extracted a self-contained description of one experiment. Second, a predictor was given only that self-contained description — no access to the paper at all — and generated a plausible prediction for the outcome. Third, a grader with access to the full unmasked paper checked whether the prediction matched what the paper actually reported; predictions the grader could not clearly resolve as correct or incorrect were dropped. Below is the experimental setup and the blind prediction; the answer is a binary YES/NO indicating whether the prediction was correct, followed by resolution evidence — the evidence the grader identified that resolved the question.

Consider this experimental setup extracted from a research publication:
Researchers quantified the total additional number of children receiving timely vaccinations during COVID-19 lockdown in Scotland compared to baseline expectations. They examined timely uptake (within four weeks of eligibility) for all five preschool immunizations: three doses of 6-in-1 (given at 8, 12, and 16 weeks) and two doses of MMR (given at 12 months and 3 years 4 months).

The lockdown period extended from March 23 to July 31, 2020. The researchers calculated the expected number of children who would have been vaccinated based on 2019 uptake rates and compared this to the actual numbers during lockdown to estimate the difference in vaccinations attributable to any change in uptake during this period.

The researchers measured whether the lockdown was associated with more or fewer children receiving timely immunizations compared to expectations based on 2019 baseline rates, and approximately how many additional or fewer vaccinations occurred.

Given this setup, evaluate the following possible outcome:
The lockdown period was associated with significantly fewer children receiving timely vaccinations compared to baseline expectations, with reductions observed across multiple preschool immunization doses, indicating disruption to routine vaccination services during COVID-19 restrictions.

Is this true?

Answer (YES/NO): NO